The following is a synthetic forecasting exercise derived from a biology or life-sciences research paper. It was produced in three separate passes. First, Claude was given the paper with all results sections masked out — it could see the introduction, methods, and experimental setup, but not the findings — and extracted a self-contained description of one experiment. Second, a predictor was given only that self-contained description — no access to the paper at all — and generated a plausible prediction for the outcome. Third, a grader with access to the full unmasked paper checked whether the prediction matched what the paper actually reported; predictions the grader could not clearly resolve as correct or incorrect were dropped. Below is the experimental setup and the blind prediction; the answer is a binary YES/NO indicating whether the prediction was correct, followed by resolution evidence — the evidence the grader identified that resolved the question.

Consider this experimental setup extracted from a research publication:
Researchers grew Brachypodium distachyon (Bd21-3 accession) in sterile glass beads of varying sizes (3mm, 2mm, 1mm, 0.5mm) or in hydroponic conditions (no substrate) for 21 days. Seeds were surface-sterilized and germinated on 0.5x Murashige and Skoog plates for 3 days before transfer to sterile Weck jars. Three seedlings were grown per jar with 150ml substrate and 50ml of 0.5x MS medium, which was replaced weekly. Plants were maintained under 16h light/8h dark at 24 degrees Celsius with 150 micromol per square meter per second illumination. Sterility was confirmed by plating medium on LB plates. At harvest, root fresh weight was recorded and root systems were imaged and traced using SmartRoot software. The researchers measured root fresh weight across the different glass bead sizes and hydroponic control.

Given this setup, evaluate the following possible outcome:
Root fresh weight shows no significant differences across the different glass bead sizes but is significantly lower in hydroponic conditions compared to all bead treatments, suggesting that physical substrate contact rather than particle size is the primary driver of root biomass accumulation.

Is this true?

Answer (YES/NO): NO